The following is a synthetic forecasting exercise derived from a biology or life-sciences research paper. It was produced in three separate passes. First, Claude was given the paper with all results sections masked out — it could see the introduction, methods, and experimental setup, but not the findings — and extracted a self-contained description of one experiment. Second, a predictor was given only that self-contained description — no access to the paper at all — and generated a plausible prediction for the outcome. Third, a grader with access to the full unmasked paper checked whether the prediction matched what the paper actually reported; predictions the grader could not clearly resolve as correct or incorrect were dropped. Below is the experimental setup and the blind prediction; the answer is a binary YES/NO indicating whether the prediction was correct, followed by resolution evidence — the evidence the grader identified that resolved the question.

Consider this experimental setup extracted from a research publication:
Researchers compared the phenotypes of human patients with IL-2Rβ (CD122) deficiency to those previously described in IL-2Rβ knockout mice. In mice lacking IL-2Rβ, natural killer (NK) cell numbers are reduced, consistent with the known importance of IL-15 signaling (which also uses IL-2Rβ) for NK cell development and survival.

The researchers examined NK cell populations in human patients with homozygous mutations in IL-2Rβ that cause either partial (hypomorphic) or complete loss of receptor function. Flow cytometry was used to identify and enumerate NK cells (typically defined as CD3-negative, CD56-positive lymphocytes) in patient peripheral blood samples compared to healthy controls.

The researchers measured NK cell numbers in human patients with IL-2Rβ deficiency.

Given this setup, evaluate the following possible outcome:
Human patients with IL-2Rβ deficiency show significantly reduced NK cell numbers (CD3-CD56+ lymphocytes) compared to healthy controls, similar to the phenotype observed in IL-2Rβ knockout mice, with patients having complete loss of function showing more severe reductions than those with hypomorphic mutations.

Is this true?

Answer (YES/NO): NO